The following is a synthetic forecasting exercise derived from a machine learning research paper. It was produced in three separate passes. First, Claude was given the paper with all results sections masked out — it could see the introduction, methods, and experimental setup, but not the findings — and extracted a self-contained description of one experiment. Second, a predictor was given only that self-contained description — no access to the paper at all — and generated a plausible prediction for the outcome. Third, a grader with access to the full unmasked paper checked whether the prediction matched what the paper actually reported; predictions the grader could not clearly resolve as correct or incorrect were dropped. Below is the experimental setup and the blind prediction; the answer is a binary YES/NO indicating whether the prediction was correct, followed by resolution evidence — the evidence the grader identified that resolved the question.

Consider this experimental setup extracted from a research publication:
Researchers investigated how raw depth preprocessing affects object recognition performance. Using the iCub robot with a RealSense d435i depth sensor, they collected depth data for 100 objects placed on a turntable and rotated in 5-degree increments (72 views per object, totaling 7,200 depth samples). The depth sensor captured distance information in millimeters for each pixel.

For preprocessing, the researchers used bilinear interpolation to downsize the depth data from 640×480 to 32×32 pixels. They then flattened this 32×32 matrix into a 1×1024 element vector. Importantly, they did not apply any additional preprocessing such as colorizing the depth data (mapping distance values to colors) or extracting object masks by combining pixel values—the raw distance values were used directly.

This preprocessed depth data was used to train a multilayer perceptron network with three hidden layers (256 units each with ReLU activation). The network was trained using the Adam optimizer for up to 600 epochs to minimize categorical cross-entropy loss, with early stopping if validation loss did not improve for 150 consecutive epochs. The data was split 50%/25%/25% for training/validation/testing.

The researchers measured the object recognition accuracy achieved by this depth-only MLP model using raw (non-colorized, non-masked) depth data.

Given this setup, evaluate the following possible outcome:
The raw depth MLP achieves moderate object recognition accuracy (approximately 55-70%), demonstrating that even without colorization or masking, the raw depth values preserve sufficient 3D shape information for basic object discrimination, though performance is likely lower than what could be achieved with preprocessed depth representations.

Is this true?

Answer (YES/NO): NO